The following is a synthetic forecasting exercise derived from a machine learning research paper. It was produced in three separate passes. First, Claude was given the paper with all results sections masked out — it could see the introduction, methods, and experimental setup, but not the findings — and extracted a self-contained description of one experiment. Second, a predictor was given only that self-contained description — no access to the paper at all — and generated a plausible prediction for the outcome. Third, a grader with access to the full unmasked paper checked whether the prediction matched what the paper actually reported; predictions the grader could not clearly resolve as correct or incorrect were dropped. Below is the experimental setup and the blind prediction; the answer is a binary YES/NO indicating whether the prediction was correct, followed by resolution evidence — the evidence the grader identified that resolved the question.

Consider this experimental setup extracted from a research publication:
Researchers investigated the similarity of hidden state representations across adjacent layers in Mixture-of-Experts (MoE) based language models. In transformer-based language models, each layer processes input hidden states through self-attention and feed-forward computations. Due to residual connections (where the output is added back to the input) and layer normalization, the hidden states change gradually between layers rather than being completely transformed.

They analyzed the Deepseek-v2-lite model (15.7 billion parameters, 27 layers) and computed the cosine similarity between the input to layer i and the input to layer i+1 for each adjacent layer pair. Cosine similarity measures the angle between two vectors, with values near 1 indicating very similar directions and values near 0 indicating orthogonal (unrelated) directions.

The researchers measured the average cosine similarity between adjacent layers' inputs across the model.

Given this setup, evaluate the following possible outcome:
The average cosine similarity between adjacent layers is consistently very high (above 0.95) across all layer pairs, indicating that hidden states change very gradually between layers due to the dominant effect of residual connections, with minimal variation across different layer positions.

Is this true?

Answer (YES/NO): NO